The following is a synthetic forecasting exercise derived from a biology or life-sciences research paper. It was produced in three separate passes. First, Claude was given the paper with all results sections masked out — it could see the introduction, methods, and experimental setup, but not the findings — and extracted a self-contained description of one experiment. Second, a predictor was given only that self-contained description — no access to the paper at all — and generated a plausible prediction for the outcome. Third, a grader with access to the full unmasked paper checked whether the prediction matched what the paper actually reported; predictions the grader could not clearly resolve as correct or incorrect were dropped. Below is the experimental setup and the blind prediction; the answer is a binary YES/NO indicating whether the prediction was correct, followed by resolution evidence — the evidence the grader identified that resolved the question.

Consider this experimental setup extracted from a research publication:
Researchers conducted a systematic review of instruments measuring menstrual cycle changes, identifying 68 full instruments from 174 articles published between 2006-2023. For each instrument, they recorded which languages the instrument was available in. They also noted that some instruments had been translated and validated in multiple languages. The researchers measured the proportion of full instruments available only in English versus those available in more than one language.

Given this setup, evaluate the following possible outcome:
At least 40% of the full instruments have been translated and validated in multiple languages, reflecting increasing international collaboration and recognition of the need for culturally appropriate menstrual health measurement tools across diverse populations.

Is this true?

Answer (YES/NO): NO